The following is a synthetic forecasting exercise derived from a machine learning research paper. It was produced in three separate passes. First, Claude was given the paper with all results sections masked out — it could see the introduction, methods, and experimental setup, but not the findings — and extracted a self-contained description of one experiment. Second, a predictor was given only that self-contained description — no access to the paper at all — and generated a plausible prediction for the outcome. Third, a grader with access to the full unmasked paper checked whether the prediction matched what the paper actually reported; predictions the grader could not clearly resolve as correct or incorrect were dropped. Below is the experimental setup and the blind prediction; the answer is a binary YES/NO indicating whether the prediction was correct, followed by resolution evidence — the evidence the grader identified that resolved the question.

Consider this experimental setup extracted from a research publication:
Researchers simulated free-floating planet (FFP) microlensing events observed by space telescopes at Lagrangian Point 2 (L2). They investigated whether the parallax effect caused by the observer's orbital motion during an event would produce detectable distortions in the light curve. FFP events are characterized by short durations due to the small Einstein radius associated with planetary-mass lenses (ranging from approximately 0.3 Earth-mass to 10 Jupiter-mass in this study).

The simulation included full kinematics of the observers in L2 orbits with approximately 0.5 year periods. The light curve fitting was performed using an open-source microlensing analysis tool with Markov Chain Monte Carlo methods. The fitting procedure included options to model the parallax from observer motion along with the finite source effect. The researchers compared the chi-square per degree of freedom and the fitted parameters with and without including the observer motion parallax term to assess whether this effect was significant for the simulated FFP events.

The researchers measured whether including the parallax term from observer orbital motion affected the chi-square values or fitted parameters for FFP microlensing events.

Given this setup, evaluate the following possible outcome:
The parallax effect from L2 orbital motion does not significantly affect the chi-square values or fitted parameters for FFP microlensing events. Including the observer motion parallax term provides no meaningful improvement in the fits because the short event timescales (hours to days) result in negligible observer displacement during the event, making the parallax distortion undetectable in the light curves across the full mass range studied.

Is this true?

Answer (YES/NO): YES